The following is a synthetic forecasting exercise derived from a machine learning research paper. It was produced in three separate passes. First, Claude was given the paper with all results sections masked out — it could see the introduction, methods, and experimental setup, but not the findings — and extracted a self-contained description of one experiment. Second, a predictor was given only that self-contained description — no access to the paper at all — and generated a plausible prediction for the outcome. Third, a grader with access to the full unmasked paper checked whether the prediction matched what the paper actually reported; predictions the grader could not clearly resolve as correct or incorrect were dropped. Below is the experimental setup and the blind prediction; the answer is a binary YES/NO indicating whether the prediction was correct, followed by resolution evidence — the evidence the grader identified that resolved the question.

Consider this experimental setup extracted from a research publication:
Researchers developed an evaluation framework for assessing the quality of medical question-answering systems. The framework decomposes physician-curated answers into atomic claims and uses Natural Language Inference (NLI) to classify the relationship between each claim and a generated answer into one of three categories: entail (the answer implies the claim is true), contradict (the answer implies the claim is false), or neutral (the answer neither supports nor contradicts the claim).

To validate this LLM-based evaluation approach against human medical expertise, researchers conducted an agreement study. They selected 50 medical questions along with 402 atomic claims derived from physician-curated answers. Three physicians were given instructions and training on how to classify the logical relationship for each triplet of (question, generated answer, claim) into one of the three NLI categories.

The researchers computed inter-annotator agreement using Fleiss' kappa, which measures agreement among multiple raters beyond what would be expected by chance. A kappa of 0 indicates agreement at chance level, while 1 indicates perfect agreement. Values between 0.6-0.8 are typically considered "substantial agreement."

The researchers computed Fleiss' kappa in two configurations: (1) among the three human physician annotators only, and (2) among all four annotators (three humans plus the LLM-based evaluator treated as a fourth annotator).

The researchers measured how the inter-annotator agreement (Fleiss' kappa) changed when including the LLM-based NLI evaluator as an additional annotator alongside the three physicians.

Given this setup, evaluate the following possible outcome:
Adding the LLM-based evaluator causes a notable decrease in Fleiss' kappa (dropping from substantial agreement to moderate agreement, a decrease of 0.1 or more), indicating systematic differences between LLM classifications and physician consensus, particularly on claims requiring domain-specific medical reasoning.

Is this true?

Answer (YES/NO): NO